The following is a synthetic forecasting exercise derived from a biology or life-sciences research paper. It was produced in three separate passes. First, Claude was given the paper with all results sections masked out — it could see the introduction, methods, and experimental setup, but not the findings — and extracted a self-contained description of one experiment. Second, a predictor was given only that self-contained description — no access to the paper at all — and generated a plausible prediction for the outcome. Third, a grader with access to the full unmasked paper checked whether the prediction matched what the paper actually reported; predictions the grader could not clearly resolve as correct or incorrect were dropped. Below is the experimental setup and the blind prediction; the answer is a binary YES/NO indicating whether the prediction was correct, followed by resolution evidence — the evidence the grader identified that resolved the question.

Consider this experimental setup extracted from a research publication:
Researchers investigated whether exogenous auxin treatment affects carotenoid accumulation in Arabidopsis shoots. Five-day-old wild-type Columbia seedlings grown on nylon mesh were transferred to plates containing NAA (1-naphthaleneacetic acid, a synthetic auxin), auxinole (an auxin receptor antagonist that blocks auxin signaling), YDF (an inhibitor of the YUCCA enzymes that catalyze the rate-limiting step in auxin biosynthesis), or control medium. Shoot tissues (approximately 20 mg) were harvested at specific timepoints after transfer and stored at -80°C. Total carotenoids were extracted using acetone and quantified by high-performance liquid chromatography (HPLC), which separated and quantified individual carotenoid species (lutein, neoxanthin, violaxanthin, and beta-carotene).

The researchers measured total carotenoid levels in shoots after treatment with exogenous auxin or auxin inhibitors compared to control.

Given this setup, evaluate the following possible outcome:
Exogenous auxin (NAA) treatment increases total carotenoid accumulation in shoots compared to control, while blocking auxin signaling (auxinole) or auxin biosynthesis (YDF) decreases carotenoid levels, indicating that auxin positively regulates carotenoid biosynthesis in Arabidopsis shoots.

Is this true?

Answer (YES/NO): NO